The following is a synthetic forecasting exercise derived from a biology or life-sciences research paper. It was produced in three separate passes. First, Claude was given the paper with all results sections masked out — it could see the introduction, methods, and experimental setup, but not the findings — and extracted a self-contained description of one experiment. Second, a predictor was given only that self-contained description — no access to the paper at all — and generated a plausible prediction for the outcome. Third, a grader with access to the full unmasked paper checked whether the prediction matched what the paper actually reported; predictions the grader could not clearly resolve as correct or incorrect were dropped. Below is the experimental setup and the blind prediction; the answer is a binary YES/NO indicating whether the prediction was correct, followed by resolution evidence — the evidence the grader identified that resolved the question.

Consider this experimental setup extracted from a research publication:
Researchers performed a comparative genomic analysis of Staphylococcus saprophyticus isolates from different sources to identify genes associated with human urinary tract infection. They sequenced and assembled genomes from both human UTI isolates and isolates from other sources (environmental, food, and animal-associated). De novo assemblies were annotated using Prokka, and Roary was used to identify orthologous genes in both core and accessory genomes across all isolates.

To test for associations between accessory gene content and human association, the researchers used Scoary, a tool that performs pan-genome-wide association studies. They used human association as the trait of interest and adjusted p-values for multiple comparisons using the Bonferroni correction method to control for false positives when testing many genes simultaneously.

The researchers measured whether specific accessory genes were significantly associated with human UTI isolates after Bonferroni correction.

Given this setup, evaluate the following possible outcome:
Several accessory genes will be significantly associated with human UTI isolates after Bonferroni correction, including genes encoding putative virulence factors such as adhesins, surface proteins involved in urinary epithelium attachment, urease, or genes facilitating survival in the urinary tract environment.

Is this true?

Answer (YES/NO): NO